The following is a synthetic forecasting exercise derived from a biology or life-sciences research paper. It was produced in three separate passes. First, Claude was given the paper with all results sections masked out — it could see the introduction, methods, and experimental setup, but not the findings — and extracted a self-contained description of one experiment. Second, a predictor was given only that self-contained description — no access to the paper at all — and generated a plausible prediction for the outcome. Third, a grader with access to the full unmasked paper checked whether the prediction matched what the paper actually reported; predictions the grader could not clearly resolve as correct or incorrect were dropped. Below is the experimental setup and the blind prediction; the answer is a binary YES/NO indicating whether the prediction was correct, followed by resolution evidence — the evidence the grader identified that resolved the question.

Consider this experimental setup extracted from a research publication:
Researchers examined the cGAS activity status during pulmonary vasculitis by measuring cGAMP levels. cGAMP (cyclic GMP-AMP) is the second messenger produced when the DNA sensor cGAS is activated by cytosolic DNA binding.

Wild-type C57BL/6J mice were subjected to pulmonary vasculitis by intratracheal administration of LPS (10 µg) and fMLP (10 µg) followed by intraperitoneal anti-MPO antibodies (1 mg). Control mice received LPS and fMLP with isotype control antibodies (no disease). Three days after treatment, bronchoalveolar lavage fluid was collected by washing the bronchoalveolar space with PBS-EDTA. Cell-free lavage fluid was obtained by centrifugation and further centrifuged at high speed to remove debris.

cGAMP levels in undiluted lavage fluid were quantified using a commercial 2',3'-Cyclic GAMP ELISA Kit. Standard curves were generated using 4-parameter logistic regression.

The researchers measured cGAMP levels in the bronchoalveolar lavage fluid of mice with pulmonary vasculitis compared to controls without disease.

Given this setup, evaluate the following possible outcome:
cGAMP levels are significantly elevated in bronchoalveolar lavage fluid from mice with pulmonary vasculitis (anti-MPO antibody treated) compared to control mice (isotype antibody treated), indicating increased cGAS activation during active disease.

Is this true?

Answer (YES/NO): YES